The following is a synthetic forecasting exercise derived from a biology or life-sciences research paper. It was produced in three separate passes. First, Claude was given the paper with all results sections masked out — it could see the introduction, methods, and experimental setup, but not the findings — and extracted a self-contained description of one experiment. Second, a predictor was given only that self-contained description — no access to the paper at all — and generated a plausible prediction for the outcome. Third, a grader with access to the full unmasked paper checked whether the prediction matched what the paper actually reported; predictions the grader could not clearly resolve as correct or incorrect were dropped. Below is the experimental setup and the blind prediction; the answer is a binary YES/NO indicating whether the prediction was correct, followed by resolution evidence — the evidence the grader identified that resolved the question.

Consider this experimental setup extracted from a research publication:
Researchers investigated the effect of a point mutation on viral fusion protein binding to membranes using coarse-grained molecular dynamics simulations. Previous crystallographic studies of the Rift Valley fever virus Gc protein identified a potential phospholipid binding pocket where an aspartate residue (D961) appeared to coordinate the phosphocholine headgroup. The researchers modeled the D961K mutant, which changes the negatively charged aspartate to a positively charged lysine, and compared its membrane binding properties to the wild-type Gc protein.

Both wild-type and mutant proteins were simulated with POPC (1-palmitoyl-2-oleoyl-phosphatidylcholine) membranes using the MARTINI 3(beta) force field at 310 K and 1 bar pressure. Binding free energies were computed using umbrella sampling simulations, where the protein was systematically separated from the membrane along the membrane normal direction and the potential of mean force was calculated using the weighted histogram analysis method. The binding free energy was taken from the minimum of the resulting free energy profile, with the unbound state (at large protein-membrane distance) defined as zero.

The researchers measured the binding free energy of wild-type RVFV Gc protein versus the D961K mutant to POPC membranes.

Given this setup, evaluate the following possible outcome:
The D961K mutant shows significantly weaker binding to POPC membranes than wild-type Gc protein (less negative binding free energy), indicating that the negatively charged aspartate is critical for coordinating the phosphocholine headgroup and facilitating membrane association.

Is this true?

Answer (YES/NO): YES